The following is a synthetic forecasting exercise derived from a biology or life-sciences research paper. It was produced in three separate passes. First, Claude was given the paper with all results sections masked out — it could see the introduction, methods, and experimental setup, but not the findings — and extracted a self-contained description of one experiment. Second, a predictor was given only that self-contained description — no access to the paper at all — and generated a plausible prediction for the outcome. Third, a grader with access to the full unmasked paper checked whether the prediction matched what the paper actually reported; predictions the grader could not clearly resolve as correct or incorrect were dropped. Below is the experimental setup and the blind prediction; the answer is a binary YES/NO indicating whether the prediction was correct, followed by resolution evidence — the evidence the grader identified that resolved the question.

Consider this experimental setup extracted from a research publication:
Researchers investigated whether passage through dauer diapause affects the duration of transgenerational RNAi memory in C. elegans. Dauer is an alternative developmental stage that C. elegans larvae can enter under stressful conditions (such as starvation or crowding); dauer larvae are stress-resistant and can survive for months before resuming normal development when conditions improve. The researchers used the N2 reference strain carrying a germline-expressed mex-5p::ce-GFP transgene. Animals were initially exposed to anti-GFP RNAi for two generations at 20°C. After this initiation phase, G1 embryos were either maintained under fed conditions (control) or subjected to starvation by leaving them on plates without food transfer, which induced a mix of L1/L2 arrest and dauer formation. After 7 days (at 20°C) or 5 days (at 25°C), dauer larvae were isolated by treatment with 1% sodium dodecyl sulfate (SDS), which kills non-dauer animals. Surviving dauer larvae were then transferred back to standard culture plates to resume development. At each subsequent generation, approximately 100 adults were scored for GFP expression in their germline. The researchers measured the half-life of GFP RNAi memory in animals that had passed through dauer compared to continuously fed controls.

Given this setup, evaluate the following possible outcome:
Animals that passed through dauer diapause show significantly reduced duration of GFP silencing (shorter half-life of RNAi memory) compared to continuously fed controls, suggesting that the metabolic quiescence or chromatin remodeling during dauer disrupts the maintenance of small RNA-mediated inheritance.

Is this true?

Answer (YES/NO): NO